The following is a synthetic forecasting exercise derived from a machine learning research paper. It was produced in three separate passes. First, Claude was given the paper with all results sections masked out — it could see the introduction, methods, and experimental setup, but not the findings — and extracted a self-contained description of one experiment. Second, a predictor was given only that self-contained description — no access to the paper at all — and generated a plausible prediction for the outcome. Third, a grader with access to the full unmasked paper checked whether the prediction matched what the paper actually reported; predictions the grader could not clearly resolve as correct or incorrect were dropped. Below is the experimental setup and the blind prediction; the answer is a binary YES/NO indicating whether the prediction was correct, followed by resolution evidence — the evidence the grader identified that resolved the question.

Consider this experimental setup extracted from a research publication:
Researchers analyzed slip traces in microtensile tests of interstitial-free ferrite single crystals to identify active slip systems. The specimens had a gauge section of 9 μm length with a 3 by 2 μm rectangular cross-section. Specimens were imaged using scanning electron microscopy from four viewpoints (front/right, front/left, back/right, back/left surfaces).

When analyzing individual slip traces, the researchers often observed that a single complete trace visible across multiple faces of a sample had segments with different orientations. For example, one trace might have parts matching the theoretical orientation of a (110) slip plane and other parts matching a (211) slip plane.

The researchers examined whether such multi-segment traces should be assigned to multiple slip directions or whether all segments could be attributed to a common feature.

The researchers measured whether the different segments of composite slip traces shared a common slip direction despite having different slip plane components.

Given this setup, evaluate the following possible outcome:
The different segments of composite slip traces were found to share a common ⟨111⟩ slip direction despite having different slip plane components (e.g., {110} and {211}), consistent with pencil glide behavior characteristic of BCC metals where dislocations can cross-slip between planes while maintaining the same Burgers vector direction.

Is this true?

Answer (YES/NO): YES